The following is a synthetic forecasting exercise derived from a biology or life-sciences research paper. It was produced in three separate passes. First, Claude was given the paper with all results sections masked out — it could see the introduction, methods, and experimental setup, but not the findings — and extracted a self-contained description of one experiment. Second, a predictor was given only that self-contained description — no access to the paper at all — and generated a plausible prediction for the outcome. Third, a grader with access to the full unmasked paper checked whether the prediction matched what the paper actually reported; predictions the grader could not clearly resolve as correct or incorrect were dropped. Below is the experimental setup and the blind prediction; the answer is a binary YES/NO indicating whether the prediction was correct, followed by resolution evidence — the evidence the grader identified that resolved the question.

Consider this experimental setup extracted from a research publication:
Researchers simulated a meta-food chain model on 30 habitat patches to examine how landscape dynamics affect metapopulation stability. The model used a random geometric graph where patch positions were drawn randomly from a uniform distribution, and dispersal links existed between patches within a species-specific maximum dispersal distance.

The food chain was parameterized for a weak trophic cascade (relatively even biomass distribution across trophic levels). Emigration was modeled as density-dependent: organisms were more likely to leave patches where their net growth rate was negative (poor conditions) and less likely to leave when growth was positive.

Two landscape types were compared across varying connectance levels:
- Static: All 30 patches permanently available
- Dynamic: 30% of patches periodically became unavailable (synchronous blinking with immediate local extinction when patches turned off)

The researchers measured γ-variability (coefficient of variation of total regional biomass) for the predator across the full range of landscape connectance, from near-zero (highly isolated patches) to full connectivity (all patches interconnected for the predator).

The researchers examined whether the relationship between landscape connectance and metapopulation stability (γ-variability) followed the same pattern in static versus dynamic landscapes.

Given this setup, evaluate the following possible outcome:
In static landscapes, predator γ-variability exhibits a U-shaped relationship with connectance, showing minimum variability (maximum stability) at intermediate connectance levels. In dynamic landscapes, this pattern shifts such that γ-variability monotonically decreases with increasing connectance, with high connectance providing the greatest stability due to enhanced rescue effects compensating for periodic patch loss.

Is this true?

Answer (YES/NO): NO